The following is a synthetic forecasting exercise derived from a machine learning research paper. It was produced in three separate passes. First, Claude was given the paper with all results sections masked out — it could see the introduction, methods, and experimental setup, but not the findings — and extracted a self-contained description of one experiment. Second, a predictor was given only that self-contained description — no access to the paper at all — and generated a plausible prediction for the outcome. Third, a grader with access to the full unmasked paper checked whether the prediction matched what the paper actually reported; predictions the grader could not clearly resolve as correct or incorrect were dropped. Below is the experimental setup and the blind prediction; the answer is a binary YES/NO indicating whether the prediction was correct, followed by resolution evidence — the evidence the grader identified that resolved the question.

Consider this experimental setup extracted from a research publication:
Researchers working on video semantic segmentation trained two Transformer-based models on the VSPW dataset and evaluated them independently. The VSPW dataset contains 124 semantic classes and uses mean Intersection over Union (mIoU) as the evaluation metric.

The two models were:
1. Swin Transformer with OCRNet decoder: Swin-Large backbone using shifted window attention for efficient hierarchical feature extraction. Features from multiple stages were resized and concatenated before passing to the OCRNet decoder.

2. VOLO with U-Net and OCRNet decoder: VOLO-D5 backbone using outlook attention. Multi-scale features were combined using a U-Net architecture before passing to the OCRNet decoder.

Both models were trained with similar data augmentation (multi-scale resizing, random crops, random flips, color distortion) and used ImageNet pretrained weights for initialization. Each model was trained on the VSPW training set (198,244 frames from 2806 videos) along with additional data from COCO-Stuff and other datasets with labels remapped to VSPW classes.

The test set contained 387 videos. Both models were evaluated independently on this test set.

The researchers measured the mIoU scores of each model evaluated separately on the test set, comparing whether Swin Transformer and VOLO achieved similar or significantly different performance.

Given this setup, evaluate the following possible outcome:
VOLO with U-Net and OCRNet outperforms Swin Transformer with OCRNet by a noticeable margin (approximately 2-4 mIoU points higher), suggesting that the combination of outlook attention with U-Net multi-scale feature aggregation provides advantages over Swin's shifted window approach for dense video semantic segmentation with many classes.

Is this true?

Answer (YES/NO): NO